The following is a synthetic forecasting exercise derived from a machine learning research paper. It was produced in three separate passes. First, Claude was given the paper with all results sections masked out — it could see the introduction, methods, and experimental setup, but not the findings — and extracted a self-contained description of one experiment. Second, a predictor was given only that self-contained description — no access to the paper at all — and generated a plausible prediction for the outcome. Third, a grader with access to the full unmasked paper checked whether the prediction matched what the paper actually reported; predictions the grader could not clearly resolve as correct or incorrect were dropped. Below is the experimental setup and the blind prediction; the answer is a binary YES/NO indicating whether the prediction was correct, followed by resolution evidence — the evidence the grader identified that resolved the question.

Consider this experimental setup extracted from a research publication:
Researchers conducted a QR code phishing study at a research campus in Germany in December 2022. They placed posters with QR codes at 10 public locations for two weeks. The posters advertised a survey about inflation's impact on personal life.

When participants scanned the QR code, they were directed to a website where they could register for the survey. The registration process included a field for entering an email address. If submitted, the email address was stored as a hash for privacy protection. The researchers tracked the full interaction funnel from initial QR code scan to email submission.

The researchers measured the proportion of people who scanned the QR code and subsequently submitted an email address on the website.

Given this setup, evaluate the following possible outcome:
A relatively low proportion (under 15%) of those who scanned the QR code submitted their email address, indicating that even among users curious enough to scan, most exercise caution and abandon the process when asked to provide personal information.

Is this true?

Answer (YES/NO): NO